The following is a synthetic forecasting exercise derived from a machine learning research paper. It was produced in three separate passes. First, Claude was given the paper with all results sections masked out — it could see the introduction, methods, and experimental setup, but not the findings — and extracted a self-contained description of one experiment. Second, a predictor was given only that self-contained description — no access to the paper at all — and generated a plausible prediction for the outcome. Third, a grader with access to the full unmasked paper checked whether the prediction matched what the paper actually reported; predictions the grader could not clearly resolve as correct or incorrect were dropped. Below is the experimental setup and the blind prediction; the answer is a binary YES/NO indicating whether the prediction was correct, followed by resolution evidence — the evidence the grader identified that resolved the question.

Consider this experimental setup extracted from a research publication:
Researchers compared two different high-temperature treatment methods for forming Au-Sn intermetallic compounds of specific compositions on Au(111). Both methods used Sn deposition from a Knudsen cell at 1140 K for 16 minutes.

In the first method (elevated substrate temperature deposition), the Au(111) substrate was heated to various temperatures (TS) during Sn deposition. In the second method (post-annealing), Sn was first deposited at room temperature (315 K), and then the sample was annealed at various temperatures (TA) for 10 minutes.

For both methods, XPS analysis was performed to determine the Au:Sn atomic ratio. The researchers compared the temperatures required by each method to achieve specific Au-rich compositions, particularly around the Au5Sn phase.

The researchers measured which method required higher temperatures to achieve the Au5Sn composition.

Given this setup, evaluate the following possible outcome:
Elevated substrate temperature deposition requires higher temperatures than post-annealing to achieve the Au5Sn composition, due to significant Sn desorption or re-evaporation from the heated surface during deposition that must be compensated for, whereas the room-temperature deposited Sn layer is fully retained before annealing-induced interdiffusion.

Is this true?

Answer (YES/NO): NO